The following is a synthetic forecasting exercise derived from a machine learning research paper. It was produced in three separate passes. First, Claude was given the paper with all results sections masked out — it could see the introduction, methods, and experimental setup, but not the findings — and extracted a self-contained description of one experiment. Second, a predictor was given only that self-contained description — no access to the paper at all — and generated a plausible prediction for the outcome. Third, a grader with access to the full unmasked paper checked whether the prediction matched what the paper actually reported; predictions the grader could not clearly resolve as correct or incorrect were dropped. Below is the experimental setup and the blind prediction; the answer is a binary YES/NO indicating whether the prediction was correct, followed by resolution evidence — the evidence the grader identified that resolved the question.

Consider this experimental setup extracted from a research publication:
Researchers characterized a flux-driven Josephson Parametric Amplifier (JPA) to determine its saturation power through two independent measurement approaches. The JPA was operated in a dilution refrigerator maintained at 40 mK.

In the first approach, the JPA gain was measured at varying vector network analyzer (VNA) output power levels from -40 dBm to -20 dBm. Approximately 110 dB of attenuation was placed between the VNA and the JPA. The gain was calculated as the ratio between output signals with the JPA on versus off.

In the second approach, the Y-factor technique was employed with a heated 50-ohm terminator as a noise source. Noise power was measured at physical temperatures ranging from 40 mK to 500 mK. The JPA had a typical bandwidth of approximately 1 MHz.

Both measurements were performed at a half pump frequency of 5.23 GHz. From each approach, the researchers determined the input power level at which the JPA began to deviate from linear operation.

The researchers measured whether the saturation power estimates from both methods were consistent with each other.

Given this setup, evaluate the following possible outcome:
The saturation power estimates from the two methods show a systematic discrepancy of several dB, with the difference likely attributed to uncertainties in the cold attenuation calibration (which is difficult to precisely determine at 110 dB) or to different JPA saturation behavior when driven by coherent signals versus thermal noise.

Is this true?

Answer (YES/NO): NO